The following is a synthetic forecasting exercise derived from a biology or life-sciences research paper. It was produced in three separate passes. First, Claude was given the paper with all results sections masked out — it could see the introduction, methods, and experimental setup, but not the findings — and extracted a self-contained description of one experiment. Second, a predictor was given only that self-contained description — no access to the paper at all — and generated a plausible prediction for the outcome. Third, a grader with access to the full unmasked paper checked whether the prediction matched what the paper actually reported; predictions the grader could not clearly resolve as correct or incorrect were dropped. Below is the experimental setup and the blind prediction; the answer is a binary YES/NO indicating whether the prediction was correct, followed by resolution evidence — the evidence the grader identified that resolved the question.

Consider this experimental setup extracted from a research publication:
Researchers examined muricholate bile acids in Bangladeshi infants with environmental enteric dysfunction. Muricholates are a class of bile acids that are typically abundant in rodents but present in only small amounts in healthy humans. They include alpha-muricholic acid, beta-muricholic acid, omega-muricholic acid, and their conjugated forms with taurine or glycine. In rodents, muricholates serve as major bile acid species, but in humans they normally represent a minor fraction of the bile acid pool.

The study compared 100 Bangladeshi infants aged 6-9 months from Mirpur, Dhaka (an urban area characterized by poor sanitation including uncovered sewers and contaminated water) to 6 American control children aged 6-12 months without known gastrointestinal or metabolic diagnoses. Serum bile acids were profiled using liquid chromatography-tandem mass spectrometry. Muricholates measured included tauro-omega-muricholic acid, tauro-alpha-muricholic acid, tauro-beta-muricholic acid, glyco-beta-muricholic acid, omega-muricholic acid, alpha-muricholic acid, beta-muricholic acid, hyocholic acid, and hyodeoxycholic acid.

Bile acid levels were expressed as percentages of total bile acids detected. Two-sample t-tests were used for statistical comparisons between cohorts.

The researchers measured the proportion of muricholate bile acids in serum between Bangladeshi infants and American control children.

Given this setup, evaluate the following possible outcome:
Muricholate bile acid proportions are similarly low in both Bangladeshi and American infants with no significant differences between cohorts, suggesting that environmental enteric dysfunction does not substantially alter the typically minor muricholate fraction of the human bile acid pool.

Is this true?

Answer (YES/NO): NO